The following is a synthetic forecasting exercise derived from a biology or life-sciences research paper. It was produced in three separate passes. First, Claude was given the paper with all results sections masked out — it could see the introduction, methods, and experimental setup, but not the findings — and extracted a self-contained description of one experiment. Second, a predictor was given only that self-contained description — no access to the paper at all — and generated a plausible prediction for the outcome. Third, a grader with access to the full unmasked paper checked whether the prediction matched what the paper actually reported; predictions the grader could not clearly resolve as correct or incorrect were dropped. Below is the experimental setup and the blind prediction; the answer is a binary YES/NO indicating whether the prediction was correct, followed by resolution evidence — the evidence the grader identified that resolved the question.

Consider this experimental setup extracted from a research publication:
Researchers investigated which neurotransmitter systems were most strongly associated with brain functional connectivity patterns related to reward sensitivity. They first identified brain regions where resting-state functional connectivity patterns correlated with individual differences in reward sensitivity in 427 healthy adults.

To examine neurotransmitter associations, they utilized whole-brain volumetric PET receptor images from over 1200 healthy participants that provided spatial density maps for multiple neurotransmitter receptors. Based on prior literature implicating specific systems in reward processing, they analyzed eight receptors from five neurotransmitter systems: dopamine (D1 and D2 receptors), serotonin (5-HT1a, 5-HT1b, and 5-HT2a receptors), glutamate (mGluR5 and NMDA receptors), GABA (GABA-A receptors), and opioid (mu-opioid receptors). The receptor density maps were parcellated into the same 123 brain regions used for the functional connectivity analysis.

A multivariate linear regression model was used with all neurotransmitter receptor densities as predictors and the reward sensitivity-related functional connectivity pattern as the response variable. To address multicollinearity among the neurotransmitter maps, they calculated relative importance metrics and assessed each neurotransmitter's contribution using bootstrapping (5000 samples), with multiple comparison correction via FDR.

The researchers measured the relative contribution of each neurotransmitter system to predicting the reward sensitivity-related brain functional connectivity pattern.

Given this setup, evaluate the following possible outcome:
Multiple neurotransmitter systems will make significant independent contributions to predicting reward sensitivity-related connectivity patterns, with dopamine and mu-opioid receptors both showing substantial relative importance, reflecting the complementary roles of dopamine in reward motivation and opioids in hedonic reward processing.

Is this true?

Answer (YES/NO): NO